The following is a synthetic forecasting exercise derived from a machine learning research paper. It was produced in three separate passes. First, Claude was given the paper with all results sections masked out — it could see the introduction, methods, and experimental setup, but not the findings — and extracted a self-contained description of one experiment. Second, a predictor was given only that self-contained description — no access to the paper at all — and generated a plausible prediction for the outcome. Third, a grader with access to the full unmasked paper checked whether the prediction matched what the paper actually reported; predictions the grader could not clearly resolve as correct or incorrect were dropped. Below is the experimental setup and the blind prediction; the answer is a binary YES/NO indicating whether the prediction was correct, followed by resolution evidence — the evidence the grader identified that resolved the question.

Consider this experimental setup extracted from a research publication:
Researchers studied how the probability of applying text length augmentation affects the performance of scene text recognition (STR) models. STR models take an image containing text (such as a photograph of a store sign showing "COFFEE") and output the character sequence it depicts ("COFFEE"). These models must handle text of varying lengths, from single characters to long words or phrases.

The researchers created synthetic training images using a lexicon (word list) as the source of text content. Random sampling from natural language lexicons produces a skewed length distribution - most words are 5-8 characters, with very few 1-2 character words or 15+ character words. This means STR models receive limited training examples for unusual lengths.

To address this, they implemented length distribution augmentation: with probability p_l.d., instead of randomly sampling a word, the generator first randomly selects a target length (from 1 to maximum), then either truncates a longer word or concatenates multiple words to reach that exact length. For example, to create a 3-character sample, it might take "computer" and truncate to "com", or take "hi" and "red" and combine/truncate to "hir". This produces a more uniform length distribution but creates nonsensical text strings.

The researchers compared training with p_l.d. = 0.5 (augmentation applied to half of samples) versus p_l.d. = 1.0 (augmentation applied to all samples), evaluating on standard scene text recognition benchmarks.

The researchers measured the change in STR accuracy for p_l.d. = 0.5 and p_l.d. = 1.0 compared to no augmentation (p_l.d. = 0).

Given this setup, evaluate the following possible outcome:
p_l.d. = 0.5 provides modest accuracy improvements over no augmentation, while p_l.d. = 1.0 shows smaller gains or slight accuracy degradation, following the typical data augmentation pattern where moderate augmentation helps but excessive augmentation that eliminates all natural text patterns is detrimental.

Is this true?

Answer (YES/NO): YES